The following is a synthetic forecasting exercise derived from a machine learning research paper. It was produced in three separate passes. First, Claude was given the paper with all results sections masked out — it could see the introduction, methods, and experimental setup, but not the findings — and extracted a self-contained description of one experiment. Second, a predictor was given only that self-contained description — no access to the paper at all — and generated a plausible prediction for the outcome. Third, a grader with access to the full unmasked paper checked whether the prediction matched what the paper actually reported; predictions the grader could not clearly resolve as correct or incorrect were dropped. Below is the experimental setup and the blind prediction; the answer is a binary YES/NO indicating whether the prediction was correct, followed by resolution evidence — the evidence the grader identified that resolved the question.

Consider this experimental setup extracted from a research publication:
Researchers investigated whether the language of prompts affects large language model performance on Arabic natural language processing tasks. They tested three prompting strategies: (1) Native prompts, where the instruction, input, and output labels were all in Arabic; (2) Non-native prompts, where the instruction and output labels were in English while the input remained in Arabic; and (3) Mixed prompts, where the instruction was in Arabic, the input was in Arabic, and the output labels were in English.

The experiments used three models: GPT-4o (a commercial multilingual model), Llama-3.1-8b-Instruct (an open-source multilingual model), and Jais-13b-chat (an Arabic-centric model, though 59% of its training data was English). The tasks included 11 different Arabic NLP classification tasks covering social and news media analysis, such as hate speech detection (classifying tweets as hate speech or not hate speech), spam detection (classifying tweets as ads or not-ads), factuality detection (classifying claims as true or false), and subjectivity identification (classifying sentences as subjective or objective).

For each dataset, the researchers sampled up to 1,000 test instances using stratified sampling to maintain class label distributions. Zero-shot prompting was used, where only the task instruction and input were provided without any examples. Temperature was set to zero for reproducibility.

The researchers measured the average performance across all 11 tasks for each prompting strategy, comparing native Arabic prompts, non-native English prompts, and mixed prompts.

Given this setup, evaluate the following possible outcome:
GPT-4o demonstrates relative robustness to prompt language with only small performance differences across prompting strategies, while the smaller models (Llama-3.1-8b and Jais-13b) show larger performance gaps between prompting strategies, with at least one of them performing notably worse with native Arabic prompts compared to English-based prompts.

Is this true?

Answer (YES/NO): YES